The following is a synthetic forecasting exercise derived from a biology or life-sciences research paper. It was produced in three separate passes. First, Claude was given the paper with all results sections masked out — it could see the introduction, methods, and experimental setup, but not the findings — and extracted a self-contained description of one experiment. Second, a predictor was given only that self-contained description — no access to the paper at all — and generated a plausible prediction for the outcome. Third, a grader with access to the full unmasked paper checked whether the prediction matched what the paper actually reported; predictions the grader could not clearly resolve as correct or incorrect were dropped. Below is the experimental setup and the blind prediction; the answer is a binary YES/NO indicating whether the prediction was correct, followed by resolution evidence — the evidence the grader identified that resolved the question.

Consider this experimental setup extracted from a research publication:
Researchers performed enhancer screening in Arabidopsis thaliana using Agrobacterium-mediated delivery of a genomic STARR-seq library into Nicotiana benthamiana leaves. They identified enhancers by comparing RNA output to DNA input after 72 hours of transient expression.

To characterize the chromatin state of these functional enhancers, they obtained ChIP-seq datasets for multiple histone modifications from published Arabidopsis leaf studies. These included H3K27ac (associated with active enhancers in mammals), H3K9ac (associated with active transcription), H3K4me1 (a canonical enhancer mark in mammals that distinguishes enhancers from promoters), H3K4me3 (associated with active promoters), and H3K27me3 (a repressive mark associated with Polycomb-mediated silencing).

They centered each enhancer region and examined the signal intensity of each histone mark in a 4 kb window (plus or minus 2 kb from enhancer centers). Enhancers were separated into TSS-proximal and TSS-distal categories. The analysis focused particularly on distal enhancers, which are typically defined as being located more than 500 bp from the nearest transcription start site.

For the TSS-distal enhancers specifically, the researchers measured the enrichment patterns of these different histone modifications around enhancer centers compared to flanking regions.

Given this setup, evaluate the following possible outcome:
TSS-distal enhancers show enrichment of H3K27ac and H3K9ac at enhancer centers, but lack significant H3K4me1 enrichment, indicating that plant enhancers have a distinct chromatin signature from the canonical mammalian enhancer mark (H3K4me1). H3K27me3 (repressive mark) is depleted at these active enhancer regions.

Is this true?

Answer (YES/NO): NO